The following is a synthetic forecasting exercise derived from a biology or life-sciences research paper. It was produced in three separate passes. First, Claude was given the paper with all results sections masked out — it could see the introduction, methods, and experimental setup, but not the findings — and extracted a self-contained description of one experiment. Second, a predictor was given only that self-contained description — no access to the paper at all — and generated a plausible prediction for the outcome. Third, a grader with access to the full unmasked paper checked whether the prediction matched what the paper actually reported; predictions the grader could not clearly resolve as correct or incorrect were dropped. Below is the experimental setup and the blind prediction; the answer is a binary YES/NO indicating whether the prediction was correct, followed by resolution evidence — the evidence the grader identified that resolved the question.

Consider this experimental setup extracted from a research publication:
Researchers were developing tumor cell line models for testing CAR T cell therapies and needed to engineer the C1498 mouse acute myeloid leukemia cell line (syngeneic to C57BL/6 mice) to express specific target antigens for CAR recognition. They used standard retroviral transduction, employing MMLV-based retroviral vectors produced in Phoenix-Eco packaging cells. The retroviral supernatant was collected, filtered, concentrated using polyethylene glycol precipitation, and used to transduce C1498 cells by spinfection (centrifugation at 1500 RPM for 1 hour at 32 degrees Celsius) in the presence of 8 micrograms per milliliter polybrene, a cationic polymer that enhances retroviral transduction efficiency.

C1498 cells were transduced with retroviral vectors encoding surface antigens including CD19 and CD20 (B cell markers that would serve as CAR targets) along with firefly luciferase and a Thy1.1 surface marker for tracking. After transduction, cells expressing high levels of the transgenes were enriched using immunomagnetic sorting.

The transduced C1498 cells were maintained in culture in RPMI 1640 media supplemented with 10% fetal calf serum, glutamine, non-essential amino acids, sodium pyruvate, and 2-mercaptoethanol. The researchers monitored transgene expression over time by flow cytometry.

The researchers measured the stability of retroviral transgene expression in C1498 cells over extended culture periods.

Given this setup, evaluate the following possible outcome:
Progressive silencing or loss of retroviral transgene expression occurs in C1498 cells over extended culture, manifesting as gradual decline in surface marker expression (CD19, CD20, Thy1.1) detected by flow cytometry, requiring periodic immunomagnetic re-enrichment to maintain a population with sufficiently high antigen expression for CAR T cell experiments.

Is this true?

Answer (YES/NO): NO